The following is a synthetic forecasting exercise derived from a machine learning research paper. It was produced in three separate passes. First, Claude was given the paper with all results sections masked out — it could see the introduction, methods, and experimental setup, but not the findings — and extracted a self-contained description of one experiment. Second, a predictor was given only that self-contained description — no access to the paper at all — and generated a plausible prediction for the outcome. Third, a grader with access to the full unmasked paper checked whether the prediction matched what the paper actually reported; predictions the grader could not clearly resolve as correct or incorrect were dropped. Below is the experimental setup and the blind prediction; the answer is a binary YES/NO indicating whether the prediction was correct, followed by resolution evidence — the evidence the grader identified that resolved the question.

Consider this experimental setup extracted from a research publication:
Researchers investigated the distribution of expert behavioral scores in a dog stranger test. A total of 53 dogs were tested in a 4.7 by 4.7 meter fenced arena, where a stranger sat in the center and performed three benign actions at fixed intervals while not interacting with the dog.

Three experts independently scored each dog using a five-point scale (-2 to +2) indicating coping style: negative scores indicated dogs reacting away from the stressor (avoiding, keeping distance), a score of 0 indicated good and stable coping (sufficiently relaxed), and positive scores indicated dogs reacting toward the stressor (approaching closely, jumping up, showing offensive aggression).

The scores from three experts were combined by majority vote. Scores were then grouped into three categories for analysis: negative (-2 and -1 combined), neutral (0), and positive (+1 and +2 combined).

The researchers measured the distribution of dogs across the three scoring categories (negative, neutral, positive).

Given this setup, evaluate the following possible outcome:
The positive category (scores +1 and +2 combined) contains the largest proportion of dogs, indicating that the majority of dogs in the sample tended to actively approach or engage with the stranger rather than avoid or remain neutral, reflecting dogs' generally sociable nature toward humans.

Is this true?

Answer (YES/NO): NO